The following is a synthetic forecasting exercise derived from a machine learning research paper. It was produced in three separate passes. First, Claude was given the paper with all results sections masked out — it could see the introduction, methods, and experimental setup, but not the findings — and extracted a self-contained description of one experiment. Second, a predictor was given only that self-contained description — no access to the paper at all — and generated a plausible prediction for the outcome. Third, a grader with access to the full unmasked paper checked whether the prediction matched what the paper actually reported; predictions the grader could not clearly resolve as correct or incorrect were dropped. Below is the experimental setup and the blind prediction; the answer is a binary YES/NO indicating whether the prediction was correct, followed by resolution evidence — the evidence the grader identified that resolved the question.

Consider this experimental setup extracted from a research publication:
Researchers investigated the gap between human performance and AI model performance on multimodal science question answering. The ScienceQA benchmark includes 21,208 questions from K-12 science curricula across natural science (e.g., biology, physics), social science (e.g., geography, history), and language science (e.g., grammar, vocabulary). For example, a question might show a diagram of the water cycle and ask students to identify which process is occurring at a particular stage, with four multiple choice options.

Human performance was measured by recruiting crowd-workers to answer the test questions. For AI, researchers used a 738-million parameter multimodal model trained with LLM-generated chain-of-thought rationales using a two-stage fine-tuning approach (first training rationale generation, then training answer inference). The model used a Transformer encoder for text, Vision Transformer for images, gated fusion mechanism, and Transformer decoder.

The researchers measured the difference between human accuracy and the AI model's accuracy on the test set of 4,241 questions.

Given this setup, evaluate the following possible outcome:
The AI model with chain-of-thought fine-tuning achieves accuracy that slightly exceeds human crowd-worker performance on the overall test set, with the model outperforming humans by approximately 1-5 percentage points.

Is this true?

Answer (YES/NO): NO